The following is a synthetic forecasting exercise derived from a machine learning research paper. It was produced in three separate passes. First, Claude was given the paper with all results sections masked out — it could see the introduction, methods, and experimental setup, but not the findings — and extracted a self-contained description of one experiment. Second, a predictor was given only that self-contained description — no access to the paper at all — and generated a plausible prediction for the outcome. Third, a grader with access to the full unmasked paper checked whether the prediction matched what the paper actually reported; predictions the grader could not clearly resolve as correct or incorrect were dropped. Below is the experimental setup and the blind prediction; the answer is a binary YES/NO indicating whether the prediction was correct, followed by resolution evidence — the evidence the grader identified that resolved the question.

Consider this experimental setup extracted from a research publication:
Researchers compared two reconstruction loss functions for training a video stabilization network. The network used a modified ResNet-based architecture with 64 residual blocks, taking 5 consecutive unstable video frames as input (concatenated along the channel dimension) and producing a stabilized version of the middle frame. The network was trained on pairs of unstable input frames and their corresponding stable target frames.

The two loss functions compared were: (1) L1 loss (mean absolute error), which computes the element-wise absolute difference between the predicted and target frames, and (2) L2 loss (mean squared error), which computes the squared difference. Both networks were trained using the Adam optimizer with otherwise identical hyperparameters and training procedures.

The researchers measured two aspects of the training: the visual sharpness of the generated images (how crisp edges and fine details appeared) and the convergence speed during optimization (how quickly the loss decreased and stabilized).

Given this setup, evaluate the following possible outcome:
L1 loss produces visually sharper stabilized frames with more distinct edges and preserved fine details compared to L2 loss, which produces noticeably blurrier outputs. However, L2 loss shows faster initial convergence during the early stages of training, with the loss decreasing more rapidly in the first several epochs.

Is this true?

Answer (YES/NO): YES